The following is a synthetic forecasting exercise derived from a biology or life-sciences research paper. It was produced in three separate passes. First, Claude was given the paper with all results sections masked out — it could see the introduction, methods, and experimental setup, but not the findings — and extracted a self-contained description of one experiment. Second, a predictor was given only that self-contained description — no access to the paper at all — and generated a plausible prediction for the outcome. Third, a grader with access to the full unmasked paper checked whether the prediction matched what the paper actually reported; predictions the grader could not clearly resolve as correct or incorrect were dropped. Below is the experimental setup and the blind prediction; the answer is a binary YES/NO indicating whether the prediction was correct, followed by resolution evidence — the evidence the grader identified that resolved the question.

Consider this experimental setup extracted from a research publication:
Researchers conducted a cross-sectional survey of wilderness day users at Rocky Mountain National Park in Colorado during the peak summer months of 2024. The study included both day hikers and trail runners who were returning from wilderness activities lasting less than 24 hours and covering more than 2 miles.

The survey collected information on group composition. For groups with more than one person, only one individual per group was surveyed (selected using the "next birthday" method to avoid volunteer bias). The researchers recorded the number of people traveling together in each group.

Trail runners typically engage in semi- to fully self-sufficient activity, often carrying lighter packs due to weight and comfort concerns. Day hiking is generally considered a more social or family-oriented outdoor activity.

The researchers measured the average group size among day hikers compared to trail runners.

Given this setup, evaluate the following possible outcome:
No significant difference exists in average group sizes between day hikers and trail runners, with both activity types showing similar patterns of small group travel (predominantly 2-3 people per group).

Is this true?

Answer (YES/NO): NO